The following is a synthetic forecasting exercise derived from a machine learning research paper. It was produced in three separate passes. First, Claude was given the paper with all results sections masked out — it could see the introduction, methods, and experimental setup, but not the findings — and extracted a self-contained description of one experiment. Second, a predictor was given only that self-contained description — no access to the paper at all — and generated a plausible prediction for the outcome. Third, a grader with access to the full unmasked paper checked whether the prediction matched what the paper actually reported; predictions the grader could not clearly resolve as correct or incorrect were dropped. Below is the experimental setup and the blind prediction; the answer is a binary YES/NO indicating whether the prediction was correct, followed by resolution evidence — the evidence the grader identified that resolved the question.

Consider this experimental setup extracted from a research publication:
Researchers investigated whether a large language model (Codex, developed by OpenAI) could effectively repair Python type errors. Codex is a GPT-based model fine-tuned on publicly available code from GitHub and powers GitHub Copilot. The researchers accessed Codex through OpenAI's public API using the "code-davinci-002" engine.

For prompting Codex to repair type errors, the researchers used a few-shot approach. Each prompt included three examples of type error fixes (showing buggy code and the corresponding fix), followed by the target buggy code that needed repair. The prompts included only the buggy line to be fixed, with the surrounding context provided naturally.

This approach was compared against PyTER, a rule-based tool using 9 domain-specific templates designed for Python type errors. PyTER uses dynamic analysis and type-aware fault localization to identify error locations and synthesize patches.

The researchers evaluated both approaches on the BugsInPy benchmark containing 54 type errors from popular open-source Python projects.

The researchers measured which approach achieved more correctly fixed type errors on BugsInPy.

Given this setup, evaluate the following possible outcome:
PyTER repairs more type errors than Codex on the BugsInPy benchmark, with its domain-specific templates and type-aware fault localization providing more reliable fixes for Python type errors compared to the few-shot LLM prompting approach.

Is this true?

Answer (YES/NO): NO